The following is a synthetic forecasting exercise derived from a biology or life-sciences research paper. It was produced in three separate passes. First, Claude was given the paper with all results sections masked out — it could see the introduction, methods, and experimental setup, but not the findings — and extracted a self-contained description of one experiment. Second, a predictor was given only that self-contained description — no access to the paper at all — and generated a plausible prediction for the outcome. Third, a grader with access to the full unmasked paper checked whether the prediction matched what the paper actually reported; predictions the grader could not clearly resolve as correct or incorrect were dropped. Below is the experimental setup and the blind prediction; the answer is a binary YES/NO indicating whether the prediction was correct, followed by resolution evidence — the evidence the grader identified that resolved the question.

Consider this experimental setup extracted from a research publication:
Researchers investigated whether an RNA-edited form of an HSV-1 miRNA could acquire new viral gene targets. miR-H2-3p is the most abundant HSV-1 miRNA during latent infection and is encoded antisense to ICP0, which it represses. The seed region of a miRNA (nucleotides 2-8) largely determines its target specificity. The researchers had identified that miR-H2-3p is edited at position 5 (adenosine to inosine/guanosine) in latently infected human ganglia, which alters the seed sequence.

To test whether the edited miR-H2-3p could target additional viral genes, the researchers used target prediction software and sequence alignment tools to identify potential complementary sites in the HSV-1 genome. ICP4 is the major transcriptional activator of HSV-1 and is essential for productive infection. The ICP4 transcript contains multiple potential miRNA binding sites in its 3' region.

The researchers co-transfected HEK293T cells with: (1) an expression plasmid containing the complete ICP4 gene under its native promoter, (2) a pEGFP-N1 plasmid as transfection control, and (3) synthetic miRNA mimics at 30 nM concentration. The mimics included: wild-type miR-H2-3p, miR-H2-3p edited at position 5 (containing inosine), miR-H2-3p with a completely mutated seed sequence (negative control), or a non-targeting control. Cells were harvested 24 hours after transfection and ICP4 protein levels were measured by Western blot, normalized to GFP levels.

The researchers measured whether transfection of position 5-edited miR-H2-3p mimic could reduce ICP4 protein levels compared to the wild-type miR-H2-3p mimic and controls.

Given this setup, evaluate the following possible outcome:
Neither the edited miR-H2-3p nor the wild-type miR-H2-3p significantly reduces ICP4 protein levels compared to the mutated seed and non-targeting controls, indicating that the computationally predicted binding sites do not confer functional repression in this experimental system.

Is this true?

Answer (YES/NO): NO